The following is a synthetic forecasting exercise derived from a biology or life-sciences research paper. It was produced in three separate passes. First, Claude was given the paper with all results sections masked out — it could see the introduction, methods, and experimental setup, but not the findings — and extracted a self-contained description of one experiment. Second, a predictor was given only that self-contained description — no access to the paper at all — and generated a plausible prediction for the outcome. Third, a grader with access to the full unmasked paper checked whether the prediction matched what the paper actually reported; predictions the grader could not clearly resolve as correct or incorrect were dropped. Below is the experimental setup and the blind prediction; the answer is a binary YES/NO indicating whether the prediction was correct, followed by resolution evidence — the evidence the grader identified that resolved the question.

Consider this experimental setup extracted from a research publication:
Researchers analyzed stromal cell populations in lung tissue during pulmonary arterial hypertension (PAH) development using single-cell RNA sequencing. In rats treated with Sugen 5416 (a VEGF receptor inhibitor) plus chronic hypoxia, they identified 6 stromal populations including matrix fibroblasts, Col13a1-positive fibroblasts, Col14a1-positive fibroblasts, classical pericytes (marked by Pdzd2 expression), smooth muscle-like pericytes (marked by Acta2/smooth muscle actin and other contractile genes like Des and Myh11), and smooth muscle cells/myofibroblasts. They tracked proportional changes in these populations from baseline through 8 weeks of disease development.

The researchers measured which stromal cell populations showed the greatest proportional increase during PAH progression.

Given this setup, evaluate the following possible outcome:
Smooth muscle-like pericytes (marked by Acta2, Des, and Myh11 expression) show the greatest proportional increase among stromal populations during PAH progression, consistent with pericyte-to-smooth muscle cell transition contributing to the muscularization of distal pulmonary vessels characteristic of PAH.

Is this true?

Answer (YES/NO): YES